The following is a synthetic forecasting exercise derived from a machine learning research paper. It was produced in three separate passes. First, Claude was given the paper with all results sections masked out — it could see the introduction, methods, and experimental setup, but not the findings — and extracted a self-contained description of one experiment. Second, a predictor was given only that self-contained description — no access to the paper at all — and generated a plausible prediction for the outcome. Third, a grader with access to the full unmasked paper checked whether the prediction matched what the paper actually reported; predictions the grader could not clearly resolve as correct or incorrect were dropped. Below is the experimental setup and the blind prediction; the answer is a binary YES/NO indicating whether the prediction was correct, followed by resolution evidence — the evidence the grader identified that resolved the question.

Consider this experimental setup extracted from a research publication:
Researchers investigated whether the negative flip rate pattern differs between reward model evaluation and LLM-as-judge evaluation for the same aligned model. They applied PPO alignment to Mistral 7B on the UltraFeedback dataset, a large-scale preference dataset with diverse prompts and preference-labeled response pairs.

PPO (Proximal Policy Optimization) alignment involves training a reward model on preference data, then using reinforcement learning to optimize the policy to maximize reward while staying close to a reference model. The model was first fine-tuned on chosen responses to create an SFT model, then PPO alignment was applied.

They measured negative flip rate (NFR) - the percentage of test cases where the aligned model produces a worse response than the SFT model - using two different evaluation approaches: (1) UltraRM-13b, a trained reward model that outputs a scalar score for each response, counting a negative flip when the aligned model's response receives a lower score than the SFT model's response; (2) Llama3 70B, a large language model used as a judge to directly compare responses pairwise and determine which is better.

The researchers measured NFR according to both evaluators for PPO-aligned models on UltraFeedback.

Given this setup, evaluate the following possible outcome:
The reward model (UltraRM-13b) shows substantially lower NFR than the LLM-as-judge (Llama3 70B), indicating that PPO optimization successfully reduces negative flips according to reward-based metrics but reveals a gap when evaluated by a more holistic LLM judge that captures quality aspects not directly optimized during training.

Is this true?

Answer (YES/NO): NO